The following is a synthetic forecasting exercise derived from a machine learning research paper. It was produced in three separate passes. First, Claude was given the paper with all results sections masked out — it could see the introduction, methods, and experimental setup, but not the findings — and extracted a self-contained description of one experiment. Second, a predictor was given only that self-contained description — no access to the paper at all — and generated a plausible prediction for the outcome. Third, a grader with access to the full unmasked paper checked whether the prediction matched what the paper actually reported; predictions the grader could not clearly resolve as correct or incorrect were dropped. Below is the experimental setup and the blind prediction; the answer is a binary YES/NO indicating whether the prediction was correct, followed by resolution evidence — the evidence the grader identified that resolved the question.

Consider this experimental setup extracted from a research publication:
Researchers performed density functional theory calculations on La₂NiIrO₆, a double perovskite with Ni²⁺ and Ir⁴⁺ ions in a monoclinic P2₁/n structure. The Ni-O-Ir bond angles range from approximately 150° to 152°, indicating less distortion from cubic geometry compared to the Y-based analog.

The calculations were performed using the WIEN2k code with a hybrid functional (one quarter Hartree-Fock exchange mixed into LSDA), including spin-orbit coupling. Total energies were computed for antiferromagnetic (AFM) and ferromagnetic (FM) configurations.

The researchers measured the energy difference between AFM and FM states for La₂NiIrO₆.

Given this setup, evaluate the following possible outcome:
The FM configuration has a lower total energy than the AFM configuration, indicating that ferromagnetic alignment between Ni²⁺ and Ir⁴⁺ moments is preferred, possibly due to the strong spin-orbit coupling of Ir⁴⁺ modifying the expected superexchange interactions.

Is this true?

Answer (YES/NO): NO